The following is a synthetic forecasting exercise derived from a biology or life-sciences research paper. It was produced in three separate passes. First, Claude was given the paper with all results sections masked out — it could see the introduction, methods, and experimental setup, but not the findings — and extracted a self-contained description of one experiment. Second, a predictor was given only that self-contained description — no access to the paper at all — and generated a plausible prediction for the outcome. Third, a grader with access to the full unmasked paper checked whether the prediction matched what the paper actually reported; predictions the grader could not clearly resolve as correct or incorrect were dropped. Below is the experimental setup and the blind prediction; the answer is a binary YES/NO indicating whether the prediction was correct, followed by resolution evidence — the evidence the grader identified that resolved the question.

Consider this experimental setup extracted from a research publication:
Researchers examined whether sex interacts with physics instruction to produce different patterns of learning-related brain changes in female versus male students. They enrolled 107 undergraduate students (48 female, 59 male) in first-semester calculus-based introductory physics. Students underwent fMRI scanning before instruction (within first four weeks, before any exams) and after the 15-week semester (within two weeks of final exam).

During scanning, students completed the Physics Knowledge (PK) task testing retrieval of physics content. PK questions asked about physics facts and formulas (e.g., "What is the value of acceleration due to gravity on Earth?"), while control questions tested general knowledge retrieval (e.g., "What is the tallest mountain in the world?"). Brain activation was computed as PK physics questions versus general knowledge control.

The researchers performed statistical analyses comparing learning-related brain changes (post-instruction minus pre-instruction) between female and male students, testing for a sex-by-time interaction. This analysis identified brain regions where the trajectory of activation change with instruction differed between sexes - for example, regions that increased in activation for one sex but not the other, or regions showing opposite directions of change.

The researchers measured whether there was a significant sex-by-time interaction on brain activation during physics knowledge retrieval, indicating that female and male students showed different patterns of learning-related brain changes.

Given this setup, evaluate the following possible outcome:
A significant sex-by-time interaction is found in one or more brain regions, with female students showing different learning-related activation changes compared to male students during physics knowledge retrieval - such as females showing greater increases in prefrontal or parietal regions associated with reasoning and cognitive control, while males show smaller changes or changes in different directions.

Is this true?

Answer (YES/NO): NO